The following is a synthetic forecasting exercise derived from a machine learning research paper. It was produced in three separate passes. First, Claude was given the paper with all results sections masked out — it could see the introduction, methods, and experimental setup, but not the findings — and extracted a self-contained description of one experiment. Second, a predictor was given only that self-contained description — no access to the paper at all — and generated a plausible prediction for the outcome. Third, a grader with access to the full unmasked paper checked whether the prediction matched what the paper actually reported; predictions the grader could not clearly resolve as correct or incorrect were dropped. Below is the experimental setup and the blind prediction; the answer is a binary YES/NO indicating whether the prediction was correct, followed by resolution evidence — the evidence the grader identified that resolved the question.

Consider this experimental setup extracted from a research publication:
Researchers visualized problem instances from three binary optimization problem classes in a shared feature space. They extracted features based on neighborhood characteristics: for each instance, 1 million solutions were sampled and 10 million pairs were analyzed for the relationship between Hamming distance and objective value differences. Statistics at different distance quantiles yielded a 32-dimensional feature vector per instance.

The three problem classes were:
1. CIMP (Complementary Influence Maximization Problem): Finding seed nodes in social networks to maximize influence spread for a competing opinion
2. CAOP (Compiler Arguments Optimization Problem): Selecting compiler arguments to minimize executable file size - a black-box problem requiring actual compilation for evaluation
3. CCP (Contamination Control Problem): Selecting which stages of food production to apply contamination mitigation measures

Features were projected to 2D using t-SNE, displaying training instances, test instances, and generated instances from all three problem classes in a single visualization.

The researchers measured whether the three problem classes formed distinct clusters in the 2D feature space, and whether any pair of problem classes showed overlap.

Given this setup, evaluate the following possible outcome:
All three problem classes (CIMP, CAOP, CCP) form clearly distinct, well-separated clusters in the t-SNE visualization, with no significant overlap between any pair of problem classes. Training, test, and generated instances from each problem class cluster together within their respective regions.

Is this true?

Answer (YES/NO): NO